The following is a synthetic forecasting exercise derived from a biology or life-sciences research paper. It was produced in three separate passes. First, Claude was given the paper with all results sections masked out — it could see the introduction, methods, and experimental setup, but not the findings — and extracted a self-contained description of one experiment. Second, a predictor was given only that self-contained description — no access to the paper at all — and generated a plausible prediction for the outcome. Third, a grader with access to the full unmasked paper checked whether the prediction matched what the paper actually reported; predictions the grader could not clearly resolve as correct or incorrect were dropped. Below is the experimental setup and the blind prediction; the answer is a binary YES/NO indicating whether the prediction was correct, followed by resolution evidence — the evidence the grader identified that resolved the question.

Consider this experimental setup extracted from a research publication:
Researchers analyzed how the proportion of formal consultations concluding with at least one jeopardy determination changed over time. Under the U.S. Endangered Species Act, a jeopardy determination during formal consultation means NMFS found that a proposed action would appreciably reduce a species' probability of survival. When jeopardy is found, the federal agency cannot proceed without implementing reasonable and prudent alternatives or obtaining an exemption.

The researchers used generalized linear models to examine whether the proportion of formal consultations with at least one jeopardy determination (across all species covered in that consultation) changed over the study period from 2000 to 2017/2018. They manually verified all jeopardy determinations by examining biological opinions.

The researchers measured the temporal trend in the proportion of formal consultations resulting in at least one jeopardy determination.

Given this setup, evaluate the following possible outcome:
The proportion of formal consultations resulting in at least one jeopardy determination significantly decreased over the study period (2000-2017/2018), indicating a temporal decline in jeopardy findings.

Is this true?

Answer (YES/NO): NO